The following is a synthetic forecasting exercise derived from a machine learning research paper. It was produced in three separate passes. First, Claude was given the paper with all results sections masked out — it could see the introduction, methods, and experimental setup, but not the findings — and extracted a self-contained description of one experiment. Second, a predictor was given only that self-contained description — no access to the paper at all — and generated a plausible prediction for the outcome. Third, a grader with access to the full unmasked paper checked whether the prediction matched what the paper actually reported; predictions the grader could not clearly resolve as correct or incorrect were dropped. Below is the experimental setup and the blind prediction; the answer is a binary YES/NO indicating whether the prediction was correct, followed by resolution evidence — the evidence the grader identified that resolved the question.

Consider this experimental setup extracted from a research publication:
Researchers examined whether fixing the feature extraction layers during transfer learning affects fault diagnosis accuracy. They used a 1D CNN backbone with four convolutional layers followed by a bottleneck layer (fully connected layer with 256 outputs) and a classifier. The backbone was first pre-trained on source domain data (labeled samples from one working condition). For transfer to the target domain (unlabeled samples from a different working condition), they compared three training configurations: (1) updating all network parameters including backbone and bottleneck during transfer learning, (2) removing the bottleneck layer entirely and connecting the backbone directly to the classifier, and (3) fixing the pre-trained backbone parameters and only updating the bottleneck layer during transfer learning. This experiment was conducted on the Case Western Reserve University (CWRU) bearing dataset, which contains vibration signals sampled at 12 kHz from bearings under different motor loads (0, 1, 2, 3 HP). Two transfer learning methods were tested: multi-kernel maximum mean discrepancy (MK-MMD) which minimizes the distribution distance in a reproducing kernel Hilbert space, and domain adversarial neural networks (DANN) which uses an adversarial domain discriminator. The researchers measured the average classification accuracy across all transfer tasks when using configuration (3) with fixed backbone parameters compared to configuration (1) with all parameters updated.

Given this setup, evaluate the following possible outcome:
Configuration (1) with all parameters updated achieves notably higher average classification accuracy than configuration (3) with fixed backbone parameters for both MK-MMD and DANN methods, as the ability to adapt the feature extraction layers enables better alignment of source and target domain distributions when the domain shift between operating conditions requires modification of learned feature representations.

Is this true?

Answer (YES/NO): YES